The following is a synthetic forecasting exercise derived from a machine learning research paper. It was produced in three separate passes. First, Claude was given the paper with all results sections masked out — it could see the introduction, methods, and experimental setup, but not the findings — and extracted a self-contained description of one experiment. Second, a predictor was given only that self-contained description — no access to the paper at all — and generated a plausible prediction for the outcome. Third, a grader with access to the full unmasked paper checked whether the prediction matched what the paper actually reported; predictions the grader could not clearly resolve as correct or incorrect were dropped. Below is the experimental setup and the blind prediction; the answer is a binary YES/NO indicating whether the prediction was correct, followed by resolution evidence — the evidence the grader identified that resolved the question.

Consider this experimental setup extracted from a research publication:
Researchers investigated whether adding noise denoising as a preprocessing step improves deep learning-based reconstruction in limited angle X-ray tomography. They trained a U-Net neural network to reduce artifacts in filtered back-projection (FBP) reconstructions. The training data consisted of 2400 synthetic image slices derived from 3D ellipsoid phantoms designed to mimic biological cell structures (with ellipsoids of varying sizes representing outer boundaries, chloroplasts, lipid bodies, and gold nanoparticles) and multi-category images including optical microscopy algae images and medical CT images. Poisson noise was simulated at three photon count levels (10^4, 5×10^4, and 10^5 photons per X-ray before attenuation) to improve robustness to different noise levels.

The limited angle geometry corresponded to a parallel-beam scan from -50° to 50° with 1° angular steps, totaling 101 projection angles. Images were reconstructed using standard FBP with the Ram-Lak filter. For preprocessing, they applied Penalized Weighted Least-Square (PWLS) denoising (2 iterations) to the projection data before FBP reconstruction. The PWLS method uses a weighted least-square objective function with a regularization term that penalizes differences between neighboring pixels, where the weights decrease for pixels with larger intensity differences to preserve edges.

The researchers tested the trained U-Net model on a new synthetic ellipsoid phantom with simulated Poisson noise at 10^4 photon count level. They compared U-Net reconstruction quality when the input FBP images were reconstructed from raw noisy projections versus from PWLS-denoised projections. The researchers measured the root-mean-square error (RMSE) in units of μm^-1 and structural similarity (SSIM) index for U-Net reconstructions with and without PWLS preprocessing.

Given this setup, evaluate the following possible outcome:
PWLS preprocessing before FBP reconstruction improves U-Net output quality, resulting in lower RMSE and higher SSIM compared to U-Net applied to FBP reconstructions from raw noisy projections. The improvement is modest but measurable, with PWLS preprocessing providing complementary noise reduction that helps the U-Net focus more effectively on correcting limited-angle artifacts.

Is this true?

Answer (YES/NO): YES